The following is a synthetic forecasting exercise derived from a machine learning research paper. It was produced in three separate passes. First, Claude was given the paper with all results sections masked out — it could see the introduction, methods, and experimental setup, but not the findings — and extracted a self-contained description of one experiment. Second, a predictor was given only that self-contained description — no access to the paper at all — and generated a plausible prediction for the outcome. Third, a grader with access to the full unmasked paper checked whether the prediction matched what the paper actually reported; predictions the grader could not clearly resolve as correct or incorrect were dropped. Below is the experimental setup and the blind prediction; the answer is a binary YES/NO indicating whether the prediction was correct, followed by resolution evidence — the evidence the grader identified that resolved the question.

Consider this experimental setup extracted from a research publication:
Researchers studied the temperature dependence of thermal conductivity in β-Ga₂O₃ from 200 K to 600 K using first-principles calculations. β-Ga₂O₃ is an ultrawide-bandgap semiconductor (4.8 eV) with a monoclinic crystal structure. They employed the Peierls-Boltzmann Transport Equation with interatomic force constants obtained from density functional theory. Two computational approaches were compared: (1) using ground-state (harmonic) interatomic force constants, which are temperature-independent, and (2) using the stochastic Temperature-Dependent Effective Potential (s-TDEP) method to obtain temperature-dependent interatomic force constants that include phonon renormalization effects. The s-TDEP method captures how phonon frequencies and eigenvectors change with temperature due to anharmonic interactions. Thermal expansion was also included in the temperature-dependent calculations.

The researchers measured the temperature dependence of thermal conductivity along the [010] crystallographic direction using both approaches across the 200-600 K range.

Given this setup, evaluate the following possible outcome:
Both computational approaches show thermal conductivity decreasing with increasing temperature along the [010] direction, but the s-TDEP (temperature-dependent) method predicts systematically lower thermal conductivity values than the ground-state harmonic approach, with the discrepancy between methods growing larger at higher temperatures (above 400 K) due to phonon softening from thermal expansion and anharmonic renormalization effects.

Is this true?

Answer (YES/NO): NO